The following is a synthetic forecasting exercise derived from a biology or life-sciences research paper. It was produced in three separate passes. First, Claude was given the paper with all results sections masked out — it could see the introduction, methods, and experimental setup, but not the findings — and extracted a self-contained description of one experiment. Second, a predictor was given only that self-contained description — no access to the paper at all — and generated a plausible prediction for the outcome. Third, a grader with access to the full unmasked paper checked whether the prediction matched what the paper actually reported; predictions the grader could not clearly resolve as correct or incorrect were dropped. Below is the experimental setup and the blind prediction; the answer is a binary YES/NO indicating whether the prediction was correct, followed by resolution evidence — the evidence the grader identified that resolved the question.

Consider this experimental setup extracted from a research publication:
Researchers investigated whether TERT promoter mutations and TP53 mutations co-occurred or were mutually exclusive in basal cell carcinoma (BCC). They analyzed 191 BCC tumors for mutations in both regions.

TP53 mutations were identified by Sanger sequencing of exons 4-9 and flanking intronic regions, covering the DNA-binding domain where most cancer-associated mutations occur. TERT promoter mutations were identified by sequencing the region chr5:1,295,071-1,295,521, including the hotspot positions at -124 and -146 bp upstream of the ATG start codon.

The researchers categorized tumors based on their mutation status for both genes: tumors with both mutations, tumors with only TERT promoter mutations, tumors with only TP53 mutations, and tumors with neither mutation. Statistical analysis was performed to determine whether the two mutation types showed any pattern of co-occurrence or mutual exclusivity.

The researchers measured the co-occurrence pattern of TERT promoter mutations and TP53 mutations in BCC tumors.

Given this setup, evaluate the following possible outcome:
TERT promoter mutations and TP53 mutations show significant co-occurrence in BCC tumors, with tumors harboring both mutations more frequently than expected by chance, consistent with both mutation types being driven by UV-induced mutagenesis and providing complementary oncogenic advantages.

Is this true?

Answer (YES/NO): YES